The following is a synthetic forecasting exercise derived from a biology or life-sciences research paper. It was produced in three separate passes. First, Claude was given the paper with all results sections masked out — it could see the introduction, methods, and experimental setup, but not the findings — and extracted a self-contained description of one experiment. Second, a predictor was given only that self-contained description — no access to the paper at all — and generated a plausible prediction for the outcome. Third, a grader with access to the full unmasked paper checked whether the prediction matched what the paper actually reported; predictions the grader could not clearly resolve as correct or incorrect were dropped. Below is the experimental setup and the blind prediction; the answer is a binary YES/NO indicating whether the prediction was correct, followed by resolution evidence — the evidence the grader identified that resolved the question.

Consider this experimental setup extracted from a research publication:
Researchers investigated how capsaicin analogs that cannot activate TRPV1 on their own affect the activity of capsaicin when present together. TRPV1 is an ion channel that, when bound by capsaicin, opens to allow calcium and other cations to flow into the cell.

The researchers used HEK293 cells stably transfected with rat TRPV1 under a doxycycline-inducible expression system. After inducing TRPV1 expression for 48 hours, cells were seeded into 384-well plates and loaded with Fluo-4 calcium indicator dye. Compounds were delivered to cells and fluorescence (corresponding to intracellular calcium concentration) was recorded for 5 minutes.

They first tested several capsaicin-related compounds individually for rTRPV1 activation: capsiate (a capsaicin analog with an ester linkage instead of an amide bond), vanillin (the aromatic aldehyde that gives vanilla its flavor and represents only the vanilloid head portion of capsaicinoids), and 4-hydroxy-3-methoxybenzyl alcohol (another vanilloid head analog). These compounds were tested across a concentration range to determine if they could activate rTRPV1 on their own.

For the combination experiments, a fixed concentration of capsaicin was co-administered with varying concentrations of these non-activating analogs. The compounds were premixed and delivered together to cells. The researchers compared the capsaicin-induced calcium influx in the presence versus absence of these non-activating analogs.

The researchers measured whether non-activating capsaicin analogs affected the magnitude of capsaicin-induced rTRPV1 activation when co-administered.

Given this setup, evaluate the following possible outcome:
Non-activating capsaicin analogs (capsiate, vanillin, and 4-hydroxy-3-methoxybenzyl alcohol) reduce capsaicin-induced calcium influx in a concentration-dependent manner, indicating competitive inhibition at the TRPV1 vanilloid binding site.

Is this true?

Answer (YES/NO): NO